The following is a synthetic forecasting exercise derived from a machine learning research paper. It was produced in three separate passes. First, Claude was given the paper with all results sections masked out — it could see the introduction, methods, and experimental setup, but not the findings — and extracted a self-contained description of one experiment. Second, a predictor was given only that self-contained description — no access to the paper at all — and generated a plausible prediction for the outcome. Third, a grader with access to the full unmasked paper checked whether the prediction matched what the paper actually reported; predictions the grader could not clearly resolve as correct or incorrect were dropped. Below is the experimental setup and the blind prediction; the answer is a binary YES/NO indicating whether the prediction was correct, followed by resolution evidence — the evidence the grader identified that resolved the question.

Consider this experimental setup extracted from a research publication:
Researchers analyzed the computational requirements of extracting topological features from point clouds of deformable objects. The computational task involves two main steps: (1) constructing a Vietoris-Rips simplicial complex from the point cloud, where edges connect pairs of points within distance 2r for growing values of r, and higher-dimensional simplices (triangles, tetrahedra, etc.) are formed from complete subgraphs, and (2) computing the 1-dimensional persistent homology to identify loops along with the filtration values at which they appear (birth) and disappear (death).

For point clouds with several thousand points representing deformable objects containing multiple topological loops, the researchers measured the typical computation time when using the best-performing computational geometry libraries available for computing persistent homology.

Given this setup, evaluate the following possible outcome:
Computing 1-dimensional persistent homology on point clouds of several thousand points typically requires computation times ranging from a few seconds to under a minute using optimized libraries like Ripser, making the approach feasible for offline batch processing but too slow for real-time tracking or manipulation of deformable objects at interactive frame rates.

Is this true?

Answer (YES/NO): NO